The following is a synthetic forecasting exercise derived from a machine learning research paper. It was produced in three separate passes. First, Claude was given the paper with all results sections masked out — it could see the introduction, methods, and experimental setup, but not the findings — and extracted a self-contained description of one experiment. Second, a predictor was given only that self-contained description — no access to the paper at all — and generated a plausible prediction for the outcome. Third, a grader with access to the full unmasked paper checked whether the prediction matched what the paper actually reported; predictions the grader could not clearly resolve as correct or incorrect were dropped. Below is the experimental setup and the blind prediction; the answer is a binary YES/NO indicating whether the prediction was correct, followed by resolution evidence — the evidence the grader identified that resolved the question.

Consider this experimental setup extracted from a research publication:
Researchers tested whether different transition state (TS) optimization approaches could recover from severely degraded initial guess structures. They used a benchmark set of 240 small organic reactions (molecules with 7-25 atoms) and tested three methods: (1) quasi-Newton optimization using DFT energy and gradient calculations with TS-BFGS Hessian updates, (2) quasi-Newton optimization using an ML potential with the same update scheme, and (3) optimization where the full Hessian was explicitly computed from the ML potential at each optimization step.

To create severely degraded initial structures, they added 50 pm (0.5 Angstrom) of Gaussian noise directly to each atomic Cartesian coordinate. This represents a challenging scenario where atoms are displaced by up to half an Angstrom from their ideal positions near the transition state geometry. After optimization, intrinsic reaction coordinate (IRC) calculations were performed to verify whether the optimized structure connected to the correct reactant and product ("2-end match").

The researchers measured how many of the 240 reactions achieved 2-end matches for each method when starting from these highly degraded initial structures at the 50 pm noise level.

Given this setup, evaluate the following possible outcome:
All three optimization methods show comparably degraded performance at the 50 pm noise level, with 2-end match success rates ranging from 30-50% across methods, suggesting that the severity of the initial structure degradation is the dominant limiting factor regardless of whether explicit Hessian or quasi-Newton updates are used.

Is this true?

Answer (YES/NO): NO